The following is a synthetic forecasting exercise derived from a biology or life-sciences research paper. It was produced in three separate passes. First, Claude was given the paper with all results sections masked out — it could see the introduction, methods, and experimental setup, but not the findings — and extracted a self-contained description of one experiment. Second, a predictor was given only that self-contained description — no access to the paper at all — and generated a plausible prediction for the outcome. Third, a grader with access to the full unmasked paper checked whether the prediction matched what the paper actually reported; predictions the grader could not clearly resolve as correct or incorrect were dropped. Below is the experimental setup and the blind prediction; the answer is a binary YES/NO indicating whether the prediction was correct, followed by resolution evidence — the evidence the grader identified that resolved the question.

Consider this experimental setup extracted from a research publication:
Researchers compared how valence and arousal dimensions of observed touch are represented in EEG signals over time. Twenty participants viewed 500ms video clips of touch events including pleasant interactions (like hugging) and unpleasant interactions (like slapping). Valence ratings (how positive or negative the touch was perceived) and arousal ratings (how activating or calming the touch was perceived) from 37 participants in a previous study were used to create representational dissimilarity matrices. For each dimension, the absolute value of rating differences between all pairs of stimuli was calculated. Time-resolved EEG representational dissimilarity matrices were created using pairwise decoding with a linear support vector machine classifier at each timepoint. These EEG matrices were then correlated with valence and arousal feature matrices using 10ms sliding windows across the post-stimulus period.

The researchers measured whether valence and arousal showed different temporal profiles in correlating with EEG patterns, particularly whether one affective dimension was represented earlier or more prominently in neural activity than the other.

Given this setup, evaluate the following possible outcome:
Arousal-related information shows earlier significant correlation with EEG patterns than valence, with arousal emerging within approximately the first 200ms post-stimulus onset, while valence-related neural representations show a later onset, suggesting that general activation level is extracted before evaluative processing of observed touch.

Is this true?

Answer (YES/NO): YES